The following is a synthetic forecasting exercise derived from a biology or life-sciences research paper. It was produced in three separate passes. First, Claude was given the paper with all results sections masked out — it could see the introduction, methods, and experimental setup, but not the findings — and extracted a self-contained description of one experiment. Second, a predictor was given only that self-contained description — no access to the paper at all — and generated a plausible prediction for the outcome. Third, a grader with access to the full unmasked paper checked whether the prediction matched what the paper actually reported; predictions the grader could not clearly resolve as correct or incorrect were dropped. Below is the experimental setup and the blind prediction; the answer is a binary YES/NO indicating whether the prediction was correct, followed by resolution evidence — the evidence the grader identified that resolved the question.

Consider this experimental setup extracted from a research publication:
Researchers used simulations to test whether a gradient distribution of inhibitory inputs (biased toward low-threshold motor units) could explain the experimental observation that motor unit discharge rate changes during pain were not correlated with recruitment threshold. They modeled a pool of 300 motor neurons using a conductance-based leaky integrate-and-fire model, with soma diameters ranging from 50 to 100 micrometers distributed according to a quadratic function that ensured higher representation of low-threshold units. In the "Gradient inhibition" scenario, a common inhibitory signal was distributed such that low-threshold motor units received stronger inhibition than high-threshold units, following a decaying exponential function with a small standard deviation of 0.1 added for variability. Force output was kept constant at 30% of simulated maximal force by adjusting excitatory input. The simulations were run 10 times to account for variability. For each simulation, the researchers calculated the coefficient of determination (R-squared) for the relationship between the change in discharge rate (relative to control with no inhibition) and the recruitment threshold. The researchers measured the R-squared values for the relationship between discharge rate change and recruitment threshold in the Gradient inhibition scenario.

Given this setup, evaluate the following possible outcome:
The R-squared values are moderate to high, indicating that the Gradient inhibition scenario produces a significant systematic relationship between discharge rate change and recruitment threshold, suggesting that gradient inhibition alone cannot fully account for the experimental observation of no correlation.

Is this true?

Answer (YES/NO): YES